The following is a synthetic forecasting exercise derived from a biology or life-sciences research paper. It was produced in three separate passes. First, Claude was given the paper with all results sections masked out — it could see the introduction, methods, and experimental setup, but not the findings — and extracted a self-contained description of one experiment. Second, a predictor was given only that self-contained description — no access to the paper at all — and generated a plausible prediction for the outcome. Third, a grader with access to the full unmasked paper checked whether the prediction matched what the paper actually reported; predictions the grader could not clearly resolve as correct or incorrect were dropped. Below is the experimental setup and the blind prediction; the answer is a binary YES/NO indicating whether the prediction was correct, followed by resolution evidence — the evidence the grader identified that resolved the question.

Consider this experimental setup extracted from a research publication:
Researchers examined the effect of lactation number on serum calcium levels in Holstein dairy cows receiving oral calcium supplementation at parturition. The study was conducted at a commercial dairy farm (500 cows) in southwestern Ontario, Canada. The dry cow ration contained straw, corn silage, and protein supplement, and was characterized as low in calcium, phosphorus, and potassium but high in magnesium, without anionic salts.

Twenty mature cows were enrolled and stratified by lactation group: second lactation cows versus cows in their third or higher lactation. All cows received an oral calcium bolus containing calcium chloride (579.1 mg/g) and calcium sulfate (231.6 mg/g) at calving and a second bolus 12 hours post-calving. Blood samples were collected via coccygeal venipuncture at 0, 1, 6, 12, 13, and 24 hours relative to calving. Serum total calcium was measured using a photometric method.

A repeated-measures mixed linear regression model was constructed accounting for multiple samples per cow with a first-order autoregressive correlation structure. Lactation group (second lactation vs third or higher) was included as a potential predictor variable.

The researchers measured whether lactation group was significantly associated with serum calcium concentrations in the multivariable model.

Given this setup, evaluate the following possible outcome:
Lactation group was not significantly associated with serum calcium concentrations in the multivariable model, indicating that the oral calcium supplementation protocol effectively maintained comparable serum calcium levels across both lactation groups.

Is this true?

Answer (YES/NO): NO